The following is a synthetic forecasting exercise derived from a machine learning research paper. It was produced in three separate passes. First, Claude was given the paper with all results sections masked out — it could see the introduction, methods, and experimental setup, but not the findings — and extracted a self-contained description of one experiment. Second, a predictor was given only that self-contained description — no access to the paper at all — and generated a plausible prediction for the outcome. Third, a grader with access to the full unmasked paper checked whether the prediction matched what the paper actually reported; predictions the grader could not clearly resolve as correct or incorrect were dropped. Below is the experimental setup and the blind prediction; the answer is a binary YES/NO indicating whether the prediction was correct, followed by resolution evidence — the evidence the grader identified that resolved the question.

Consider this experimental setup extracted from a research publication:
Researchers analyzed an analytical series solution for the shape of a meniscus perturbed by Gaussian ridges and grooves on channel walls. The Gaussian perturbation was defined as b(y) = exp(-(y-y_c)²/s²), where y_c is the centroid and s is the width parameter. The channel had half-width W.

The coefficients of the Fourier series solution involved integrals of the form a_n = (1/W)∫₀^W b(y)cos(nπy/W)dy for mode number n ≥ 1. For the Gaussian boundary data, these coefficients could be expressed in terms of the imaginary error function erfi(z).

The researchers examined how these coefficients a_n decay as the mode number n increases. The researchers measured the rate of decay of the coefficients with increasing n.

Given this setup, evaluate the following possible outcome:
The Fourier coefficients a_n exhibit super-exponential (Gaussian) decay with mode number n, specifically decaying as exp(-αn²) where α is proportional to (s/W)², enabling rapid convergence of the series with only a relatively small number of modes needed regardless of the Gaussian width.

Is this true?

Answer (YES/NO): NO